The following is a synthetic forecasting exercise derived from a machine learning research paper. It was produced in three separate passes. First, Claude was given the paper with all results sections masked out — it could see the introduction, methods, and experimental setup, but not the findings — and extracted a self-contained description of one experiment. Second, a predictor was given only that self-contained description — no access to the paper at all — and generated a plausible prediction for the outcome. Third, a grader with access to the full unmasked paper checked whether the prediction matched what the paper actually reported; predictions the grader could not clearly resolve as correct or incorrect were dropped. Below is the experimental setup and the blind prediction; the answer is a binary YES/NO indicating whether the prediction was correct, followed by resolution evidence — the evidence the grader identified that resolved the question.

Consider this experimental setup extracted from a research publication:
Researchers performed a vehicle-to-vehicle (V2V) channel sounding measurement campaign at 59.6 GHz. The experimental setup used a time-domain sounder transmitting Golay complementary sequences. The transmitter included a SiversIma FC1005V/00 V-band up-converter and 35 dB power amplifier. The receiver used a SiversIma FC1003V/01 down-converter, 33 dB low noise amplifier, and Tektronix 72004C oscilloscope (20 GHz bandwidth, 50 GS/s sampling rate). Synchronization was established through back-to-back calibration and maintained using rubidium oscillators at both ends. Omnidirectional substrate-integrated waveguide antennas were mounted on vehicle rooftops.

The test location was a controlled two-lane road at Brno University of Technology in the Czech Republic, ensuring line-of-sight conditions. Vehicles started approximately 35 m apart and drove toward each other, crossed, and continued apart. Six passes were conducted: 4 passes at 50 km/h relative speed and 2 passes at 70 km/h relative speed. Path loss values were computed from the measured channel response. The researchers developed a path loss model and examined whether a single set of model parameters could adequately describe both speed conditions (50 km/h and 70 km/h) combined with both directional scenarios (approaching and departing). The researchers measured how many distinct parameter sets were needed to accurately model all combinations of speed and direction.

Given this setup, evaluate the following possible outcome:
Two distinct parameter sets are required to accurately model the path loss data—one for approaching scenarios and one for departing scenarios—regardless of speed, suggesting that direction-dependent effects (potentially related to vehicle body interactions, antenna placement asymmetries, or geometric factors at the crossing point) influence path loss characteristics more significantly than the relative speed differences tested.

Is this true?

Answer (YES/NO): YES